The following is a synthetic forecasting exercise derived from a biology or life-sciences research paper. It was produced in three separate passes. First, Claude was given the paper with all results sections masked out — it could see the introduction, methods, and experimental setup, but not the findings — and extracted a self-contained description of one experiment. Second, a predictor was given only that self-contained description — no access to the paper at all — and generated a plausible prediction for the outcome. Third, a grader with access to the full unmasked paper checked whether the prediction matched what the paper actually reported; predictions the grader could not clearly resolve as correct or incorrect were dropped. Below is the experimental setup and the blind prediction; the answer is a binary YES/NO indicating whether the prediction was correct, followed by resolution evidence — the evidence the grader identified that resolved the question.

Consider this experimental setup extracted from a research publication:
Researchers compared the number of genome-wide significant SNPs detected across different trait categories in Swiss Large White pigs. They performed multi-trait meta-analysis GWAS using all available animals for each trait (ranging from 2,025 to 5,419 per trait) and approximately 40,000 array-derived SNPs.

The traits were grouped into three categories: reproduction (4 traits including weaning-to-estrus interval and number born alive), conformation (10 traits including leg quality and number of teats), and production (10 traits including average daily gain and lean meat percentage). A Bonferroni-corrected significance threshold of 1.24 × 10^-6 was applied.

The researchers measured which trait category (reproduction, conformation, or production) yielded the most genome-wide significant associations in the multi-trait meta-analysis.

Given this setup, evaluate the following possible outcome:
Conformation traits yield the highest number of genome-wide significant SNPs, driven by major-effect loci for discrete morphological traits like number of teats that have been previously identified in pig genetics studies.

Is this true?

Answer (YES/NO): NO